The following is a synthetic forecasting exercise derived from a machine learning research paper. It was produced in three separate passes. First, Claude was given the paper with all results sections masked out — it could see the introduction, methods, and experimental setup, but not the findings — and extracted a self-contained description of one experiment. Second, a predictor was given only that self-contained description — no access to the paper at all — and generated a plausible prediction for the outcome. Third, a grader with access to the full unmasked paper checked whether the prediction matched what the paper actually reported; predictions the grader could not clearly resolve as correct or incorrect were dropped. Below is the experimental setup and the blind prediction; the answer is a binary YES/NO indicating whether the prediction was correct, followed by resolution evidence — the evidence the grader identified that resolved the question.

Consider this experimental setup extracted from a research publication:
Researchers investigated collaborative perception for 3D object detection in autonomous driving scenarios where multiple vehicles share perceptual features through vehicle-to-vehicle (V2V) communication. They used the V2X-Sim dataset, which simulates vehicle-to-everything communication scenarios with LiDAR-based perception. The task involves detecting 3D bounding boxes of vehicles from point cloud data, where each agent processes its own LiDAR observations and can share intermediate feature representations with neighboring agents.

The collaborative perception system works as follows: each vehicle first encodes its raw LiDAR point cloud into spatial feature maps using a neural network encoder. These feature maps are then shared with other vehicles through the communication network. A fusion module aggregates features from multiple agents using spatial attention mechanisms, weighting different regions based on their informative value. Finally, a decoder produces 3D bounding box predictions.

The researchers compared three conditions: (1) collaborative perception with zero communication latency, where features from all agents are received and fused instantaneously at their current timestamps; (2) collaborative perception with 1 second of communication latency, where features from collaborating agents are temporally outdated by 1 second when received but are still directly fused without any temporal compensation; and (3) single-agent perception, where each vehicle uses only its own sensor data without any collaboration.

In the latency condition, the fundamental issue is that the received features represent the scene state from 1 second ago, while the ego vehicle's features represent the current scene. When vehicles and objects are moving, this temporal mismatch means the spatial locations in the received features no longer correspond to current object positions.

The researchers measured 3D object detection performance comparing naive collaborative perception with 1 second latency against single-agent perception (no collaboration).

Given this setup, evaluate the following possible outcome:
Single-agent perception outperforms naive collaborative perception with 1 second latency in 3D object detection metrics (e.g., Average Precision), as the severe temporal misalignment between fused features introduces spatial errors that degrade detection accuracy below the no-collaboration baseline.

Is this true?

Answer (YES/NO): YES